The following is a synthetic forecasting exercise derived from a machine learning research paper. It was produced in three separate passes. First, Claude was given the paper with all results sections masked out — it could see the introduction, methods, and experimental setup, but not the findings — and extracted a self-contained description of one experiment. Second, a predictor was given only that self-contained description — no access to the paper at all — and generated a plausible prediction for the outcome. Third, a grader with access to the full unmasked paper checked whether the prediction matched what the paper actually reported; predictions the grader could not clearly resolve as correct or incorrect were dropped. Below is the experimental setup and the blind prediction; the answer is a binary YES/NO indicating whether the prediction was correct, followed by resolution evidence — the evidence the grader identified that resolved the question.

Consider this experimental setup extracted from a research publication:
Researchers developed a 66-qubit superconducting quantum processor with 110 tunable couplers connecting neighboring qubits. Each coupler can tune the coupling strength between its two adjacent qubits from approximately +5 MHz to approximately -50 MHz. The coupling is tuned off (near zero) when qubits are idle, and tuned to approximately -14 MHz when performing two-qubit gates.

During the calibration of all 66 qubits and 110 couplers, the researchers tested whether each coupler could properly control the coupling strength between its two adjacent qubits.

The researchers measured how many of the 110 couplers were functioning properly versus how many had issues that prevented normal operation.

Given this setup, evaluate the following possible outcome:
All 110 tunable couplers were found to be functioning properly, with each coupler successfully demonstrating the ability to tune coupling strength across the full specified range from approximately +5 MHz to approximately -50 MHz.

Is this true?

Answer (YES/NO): NO